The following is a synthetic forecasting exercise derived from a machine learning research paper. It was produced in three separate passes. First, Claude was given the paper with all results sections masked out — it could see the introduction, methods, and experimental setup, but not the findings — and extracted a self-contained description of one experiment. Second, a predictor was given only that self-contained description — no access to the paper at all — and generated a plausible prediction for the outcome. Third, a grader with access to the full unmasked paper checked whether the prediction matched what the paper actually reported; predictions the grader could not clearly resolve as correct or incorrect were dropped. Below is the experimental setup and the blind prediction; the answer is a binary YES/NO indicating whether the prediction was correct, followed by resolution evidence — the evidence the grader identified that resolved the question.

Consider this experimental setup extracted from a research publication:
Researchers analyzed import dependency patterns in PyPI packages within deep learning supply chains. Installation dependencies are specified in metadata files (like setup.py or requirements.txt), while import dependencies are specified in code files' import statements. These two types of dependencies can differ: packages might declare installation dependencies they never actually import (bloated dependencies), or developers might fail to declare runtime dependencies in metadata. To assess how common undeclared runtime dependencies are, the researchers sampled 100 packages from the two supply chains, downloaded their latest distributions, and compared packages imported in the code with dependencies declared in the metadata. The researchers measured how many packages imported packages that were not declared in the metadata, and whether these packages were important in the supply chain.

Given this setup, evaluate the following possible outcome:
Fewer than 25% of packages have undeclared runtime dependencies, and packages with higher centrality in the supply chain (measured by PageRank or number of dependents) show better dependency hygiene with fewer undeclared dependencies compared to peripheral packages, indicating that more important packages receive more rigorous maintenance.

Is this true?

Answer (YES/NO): YES